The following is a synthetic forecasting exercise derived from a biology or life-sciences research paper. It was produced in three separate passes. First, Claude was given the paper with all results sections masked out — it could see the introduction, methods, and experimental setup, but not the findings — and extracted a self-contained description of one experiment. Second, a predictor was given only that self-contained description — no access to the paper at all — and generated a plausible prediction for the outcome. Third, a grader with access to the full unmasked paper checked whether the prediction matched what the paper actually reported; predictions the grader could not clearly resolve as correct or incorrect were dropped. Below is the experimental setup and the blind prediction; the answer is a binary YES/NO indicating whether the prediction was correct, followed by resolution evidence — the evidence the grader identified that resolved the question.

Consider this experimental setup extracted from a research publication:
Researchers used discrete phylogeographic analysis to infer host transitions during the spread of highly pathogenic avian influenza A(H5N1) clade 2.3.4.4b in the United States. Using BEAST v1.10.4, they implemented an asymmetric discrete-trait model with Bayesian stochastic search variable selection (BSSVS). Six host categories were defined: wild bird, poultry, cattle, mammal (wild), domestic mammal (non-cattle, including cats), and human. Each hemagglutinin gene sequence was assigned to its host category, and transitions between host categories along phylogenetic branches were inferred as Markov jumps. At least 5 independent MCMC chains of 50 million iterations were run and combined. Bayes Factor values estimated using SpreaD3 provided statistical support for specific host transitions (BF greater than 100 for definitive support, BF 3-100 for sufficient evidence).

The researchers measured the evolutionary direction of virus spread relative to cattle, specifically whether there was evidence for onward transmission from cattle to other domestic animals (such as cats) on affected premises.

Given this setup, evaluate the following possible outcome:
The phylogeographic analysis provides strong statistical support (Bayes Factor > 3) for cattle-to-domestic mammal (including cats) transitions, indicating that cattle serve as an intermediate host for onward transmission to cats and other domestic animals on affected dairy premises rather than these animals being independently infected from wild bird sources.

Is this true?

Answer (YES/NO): YES